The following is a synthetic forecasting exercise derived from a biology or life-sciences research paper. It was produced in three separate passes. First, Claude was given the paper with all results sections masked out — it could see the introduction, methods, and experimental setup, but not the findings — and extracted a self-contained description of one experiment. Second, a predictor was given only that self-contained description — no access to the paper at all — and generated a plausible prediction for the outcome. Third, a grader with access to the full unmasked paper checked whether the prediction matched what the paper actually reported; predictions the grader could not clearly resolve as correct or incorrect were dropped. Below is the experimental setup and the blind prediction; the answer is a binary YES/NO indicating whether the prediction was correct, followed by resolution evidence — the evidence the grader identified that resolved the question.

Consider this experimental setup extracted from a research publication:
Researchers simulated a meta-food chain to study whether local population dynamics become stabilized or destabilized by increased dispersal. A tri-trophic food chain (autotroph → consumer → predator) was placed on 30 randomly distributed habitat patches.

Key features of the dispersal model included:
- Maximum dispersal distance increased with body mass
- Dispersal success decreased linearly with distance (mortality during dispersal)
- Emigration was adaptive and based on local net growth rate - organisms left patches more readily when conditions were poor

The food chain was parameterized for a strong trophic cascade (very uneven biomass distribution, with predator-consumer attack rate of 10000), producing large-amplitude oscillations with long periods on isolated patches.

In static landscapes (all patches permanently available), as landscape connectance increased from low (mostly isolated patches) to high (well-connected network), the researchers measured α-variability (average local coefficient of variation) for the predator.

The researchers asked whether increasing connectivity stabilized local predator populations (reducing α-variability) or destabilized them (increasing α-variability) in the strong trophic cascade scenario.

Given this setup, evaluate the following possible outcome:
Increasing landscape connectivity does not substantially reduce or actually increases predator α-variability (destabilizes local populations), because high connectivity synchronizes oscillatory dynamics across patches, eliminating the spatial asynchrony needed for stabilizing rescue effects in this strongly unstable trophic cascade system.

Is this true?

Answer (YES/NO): NO